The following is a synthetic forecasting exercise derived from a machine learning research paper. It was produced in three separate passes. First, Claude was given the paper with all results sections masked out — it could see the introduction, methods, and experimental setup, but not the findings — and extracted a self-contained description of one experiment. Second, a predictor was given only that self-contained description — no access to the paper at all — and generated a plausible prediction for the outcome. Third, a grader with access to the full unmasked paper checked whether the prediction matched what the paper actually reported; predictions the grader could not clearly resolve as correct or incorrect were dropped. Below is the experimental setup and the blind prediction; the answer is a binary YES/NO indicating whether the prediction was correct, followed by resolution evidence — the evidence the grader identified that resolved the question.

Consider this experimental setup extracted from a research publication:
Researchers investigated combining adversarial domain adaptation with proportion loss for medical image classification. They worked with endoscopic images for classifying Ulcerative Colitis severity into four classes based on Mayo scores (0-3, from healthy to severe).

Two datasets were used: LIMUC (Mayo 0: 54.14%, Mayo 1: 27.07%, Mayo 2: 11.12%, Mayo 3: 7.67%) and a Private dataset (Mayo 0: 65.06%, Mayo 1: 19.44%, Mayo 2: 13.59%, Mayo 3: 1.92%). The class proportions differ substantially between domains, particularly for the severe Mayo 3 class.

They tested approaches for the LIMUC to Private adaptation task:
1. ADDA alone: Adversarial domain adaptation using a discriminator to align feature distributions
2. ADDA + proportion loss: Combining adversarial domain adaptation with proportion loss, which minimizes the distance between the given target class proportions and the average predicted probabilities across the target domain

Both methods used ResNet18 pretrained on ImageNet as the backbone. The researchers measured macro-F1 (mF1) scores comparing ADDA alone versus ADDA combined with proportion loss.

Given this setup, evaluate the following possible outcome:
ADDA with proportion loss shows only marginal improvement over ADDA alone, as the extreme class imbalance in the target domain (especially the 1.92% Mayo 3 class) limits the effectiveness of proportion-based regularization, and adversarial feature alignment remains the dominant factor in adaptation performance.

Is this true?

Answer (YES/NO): NO